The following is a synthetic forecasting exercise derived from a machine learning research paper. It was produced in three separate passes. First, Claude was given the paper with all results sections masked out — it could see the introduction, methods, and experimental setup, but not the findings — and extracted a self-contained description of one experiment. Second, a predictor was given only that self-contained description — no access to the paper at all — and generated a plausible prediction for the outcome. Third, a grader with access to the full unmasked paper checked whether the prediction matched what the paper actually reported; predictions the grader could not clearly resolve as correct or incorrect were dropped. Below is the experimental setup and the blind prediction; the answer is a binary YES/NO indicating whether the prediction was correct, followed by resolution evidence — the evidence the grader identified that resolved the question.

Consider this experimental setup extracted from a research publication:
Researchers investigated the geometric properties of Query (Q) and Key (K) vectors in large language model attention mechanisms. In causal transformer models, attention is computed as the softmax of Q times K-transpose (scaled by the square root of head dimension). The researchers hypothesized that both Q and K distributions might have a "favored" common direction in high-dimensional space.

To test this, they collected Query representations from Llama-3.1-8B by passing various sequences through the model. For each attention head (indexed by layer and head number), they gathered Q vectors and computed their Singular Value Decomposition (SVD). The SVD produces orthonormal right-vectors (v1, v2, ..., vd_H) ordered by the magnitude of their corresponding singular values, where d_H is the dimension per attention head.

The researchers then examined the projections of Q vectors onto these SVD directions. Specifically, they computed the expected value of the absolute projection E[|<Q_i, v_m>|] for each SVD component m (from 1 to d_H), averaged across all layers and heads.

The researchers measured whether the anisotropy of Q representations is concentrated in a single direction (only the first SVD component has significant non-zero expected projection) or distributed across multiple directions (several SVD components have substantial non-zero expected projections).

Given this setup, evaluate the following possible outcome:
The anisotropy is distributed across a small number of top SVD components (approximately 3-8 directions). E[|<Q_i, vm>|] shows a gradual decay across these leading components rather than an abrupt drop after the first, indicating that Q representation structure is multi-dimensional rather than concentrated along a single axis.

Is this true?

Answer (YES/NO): NO